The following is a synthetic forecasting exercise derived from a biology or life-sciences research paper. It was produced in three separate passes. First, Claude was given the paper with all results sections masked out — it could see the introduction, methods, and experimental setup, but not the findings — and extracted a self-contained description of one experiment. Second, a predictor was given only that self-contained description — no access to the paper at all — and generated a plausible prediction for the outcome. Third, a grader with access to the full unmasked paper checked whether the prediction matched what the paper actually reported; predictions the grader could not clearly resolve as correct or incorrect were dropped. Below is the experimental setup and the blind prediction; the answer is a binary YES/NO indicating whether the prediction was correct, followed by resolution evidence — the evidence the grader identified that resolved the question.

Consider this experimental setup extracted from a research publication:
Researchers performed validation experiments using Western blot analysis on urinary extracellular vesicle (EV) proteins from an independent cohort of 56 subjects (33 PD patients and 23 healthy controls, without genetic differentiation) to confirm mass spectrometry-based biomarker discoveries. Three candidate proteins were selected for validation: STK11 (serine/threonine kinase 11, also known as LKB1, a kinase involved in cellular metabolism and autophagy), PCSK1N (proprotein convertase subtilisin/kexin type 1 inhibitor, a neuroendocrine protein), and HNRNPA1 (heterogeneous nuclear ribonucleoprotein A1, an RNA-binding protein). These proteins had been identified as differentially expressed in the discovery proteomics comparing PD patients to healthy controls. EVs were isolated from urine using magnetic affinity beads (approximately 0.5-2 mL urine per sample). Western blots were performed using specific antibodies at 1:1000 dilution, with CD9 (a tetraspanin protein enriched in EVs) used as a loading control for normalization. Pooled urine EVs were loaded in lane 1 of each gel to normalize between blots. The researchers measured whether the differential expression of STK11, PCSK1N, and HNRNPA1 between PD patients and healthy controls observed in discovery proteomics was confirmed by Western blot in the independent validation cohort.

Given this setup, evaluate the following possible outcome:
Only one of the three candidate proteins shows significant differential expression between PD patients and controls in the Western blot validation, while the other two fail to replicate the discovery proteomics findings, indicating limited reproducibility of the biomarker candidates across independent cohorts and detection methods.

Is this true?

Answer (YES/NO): NO